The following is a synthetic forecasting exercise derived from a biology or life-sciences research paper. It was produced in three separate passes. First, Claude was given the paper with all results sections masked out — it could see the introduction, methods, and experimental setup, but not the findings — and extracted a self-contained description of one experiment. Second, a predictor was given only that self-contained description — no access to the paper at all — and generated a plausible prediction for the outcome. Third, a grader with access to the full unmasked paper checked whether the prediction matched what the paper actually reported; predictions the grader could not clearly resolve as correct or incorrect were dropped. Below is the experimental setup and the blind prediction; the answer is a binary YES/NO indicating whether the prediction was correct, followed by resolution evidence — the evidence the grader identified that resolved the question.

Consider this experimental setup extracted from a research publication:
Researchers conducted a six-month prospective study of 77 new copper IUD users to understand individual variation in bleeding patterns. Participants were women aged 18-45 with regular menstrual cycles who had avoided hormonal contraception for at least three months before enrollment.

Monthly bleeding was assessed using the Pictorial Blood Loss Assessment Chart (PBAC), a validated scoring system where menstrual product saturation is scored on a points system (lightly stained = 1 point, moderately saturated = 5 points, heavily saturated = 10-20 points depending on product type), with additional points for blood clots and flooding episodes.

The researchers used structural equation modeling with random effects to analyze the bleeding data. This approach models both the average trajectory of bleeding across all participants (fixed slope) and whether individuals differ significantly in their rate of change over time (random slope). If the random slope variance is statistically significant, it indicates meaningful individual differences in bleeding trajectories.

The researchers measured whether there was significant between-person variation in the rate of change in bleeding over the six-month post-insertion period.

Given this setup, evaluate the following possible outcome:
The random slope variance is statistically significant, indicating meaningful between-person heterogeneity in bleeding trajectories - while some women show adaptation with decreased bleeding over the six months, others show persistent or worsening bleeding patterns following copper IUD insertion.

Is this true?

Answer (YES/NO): NO